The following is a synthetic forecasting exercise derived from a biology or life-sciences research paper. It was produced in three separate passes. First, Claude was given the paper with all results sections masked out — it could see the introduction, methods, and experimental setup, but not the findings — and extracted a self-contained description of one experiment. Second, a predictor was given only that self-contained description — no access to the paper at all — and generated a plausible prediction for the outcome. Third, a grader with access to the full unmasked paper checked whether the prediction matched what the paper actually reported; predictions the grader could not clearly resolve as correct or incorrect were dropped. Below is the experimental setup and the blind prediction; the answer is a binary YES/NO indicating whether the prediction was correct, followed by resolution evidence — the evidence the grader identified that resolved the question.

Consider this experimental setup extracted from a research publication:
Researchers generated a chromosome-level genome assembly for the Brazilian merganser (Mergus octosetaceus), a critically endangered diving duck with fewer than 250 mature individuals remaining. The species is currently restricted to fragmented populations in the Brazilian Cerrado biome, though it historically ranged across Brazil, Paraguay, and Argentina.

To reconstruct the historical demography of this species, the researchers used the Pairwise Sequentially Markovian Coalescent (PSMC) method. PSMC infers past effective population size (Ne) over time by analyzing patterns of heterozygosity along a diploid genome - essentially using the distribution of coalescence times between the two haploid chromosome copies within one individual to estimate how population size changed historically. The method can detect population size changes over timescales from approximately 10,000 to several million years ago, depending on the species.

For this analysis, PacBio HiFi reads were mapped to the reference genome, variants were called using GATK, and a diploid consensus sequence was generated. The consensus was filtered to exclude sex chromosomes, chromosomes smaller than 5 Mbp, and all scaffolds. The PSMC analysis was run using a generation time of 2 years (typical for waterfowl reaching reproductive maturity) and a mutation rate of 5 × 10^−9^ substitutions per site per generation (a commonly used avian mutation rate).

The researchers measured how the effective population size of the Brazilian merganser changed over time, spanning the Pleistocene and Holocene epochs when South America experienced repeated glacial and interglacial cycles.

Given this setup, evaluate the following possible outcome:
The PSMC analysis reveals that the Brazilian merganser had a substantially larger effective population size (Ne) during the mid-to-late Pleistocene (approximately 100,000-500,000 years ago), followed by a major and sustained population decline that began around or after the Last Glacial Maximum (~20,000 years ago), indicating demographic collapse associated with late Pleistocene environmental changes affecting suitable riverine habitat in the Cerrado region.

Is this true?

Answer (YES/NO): NO